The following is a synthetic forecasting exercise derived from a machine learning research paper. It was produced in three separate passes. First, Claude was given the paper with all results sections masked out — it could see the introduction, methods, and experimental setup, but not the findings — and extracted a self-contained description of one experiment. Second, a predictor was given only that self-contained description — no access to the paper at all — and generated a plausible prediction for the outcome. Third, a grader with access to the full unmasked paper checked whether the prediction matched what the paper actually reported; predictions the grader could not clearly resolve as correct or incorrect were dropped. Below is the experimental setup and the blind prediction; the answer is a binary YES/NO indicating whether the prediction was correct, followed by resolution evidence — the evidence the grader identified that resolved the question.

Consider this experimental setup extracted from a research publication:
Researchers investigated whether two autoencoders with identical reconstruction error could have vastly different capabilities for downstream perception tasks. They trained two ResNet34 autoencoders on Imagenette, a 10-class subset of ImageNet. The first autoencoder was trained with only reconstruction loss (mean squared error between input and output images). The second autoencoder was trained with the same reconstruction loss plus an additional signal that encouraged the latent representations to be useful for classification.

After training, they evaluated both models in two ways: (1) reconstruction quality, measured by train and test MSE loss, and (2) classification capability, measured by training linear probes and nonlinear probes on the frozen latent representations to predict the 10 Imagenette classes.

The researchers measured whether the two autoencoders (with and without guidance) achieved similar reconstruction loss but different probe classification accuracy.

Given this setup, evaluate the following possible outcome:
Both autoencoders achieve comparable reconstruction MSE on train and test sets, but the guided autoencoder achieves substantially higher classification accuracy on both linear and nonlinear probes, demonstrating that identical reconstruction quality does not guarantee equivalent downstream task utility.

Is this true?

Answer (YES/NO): YES